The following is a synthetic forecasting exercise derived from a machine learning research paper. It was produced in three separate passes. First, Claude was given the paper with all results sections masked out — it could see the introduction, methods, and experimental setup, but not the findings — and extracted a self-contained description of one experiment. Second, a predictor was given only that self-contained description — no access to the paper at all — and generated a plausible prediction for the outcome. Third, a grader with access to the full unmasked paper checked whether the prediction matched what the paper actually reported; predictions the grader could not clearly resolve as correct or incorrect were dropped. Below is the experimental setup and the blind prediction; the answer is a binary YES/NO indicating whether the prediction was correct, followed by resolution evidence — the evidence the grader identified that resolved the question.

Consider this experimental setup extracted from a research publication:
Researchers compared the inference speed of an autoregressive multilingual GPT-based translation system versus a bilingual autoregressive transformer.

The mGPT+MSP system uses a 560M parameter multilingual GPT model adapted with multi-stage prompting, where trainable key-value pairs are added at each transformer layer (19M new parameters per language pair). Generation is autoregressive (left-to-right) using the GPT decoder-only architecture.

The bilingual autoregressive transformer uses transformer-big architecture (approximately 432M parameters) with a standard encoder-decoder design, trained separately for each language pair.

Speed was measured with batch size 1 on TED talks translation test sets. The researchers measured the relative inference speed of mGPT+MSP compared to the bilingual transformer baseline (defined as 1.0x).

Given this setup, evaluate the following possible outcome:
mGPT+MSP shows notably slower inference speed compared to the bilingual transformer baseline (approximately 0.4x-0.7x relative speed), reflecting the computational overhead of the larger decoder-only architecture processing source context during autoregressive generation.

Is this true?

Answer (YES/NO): NO